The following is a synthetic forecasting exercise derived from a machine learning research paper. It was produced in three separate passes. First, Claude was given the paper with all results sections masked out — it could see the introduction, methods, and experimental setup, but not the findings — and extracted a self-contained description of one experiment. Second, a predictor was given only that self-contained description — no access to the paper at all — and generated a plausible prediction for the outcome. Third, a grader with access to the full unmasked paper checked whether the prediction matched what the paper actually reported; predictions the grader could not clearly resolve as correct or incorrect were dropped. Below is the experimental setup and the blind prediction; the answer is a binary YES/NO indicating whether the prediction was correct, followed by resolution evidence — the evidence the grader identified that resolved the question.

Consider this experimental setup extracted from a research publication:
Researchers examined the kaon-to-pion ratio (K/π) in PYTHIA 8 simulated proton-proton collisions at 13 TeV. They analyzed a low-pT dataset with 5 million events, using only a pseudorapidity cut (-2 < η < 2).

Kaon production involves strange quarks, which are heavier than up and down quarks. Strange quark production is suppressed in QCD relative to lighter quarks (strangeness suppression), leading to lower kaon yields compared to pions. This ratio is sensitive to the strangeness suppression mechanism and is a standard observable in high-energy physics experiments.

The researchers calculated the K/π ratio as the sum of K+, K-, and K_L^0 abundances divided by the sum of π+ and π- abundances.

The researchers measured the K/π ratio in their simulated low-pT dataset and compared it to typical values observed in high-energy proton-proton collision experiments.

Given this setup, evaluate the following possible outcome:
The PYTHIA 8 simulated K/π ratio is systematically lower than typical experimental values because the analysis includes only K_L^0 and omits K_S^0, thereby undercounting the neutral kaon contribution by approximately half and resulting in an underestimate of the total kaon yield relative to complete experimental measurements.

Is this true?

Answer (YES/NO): NO